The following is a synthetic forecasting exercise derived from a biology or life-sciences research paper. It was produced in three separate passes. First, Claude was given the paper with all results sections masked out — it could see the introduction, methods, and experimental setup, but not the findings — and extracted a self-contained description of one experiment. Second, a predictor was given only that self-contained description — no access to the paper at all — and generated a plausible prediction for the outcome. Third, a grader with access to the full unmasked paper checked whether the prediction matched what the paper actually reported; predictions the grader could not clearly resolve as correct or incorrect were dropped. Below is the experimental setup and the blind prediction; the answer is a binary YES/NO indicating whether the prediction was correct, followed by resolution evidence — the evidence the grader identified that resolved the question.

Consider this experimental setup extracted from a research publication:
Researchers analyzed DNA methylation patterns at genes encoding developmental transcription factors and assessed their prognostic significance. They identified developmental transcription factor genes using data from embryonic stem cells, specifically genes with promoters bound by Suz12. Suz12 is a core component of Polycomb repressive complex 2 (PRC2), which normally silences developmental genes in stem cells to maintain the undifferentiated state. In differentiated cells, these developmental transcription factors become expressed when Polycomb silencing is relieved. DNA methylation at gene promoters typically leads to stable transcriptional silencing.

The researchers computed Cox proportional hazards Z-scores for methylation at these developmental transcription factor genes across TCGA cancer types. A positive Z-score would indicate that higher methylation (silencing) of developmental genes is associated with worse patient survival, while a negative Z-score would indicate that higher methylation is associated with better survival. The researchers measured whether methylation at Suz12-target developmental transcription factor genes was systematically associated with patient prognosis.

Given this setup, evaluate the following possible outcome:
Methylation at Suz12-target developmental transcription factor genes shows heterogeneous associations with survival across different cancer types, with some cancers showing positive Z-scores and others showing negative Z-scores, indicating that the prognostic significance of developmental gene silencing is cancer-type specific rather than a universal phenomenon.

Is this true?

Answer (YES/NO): NO